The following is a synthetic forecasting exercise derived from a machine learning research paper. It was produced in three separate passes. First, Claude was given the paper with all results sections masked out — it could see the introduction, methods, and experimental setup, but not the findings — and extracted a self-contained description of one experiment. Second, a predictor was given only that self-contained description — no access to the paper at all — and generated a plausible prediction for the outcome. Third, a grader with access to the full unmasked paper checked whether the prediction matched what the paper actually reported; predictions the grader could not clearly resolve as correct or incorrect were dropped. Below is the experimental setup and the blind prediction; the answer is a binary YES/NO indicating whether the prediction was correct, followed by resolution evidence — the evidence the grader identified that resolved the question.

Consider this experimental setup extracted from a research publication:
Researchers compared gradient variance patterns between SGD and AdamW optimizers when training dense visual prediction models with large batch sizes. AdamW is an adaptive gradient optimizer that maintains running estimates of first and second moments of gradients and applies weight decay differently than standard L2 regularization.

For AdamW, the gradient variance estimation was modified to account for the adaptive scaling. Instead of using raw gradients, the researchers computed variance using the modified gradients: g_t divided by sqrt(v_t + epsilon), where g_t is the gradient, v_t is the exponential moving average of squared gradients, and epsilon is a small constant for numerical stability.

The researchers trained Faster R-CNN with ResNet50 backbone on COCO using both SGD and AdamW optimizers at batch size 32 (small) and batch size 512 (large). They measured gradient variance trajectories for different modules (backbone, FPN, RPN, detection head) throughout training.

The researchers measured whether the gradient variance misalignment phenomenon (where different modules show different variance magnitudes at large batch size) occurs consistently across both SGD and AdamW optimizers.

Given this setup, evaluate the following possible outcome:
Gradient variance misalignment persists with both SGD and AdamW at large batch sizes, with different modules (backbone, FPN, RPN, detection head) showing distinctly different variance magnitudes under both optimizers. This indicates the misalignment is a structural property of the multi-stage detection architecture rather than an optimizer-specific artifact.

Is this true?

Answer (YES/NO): YES